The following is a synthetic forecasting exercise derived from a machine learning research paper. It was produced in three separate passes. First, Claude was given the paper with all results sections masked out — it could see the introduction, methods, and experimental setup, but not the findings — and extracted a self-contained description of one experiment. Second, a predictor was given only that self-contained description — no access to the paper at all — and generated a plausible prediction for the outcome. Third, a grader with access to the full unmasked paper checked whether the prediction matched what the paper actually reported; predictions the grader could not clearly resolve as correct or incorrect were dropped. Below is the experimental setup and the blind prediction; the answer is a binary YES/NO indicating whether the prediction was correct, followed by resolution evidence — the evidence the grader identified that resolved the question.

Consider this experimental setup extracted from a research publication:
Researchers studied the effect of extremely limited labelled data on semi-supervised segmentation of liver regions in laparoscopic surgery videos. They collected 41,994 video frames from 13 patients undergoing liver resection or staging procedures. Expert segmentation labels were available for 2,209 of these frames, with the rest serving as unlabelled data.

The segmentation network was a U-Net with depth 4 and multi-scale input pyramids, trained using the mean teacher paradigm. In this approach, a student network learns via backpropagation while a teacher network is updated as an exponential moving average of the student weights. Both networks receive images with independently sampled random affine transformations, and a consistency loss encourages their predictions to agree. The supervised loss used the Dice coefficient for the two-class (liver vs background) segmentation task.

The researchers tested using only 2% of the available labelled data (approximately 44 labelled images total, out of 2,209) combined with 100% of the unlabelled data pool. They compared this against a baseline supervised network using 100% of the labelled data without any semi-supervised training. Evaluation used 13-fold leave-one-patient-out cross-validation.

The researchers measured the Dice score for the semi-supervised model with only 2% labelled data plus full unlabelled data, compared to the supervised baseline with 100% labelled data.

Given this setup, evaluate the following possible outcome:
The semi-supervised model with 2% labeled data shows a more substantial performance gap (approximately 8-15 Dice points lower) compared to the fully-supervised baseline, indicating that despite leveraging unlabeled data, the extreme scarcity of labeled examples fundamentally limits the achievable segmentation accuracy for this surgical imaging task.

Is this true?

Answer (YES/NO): NO